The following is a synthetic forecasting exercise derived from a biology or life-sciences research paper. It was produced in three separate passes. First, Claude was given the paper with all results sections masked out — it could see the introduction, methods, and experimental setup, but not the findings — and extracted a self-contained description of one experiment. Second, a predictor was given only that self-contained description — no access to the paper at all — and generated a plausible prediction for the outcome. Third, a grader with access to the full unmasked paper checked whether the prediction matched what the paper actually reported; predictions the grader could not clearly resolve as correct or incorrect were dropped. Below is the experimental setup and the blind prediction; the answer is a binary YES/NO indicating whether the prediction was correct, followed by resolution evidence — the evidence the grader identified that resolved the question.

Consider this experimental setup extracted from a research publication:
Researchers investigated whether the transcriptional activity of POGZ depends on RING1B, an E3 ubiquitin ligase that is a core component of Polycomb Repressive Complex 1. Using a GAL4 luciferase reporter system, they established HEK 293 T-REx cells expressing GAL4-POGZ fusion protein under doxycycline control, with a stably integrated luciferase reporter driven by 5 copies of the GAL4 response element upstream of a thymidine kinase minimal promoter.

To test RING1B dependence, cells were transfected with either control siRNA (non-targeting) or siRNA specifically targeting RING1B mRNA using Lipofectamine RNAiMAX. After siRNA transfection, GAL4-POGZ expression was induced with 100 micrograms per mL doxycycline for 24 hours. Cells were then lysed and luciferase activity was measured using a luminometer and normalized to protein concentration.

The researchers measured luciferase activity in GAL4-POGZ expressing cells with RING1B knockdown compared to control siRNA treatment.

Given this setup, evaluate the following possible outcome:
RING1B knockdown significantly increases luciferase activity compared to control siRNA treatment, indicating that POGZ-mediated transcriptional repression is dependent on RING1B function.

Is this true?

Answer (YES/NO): YES